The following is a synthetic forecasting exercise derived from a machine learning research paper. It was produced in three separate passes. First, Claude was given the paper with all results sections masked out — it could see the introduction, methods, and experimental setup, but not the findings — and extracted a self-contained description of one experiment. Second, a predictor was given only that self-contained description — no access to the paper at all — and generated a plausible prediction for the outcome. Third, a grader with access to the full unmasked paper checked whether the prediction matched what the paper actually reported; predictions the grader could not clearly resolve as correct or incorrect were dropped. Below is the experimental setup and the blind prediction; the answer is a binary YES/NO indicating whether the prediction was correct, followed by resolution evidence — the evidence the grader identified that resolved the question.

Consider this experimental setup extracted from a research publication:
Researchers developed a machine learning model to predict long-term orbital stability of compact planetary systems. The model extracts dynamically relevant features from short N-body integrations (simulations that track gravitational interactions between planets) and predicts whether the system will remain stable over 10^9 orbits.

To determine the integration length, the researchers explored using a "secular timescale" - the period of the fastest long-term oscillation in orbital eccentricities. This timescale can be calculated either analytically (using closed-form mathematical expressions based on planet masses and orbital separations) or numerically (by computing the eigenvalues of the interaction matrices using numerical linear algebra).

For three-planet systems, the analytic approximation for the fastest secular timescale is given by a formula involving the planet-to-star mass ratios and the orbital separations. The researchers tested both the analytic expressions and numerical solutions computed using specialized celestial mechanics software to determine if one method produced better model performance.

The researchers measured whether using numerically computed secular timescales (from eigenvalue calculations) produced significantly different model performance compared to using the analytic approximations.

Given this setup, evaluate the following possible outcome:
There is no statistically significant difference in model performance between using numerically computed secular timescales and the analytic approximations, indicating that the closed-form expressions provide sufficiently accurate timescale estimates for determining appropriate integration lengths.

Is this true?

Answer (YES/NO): YES